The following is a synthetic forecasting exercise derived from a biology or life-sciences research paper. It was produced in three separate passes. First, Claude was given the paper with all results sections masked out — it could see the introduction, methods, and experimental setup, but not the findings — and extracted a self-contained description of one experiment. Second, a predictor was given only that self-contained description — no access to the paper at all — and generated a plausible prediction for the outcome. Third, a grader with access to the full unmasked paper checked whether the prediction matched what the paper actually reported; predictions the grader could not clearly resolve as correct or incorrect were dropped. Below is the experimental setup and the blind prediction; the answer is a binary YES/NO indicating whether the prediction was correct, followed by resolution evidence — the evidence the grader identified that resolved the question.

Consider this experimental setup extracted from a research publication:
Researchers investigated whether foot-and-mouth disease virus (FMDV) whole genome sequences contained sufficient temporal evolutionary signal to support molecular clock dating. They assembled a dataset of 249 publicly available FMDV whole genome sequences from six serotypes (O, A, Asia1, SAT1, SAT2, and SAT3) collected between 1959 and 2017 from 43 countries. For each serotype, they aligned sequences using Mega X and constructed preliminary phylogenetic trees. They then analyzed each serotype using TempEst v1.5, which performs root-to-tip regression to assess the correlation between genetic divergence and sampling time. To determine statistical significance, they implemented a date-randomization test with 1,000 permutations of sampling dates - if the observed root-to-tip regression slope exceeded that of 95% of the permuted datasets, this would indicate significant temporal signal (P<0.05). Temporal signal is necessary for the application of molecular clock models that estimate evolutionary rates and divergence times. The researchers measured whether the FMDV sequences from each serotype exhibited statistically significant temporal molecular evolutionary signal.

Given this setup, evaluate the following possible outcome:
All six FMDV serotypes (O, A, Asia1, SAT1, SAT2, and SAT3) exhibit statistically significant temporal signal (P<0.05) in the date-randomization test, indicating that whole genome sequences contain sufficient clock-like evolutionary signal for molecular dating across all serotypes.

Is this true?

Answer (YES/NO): YES